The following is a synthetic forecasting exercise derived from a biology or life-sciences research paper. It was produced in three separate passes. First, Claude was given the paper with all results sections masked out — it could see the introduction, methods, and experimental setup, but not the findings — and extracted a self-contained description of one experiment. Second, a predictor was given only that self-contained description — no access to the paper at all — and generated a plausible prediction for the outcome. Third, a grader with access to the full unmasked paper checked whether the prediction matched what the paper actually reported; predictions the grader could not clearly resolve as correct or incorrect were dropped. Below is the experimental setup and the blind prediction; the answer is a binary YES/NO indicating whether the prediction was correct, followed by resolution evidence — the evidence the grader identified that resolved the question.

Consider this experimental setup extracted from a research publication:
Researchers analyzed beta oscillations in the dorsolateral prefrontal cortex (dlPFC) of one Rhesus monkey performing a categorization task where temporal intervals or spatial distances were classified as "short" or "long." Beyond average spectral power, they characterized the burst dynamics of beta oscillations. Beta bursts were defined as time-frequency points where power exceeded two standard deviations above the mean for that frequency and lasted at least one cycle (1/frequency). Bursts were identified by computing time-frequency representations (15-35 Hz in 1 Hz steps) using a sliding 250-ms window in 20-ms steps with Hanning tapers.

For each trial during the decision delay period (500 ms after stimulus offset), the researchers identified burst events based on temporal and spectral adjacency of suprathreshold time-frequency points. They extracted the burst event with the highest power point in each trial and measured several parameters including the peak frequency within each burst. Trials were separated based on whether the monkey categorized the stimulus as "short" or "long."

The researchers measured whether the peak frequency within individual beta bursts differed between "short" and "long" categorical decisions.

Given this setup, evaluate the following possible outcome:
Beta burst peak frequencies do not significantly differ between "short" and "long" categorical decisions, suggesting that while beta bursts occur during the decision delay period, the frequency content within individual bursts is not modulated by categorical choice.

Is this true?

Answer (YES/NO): NO